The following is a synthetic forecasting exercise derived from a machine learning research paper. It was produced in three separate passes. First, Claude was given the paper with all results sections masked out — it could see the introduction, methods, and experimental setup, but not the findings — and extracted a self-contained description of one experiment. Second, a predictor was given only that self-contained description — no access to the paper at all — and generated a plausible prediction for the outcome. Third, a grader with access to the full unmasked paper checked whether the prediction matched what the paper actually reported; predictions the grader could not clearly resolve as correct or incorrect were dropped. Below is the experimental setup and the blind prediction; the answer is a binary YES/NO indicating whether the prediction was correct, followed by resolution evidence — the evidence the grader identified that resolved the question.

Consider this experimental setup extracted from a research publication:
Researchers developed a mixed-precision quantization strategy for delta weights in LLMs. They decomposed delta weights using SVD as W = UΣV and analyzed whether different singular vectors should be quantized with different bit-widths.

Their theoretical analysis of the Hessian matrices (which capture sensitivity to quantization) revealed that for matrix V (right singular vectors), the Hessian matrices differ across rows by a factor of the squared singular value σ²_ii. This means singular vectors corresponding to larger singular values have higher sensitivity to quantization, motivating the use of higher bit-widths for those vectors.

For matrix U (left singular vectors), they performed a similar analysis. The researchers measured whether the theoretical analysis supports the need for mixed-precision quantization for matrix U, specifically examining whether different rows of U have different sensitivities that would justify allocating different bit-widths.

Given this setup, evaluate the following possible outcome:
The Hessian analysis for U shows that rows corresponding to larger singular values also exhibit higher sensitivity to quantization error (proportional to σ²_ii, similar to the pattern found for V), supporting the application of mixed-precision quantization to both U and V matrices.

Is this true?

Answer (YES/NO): NO